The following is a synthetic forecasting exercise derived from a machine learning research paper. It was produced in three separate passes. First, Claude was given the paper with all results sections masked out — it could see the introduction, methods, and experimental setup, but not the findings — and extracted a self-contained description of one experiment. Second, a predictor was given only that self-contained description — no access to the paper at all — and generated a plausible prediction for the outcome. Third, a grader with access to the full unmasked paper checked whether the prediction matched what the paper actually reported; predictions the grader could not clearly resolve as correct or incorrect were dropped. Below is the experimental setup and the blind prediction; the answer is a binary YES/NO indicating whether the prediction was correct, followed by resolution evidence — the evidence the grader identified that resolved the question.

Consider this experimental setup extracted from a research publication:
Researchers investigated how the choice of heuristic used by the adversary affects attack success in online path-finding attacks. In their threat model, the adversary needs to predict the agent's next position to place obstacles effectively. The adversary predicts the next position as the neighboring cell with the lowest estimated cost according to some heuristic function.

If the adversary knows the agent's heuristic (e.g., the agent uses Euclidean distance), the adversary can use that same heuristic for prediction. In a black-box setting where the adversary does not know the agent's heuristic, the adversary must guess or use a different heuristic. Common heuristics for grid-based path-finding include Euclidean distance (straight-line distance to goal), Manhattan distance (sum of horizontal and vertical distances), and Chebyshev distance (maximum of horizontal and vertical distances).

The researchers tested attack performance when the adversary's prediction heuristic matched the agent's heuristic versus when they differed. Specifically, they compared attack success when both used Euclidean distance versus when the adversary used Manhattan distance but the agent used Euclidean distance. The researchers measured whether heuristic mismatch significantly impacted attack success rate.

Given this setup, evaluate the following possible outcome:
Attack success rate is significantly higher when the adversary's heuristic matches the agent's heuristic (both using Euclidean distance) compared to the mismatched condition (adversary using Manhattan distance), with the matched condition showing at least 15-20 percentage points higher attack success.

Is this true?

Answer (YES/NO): NO